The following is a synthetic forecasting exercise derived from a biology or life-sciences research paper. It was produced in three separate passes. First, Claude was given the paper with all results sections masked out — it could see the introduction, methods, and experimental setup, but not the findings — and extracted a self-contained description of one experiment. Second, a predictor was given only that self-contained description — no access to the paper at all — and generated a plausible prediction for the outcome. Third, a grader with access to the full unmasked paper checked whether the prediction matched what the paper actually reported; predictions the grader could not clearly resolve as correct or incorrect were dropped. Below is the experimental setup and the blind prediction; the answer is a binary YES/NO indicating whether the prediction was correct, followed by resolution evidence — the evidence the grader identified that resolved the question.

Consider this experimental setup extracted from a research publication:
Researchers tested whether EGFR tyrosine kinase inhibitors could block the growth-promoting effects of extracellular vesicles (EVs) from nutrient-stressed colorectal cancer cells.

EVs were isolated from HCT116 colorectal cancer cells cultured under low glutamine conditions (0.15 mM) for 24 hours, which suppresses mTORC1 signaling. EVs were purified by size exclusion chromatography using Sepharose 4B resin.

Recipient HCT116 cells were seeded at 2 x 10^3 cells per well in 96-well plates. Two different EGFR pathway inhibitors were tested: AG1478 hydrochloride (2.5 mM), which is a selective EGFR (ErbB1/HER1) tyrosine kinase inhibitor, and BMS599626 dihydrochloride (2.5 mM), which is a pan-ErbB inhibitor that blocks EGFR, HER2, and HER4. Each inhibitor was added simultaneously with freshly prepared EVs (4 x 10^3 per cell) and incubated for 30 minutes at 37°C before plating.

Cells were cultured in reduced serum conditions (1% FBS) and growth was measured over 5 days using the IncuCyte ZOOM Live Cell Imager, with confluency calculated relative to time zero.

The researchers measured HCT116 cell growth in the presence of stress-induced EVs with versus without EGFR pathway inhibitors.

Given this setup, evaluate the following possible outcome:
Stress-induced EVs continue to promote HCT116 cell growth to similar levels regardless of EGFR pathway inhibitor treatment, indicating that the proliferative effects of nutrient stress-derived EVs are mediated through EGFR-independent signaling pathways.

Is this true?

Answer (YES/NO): NO